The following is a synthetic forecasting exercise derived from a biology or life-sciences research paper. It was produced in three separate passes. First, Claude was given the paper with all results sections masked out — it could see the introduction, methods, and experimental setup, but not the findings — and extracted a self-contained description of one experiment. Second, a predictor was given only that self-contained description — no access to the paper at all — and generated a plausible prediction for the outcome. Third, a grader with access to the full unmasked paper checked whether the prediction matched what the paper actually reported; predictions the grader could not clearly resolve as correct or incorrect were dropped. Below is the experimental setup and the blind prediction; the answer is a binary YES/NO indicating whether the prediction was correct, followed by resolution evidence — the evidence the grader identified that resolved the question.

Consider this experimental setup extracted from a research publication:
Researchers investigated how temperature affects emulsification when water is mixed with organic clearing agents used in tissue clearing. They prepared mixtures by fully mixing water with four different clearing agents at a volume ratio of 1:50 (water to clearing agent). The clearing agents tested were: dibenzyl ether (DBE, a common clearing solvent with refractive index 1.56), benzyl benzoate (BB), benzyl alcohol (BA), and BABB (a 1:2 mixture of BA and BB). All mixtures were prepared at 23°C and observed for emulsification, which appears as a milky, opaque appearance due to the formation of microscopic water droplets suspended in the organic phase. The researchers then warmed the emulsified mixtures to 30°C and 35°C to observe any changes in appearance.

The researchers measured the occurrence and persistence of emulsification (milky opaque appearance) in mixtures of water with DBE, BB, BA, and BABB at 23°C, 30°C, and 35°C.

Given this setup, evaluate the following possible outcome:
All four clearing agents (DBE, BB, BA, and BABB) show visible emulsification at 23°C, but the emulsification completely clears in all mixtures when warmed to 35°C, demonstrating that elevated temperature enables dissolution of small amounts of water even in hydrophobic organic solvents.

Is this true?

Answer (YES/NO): NO